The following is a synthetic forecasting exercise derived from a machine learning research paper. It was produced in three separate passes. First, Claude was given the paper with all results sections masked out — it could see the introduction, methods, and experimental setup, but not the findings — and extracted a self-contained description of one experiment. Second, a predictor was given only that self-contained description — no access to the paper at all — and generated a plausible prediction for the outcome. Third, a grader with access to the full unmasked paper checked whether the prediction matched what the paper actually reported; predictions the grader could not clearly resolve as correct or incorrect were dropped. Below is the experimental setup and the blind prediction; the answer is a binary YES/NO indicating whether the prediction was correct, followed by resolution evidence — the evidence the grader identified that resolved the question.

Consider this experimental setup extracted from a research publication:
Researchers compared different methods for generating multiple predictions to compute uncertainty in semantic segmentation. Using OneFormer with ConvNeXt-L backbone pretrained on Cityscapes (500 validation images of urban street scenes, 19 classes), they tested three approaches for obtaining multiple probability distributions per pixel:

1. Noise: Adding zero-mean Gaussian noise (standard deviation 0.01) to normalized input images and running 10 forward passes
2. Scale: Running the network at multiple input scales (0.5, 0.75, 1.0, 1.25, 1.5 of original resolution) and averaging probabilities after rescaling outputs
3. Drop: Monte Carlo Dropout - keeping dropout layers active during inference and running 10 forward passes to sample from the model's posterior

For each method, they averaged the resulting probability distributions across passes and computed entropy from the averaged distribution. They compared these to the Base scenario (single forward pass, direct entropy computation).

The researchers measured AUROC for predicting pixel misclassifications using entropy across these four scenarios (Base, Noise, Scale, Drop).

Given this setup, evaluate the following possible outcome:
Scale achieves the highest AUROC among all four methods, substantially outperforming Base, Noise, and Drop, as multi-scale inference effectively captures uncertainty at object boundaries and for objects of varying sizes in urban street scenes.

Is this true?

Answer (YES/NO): NO